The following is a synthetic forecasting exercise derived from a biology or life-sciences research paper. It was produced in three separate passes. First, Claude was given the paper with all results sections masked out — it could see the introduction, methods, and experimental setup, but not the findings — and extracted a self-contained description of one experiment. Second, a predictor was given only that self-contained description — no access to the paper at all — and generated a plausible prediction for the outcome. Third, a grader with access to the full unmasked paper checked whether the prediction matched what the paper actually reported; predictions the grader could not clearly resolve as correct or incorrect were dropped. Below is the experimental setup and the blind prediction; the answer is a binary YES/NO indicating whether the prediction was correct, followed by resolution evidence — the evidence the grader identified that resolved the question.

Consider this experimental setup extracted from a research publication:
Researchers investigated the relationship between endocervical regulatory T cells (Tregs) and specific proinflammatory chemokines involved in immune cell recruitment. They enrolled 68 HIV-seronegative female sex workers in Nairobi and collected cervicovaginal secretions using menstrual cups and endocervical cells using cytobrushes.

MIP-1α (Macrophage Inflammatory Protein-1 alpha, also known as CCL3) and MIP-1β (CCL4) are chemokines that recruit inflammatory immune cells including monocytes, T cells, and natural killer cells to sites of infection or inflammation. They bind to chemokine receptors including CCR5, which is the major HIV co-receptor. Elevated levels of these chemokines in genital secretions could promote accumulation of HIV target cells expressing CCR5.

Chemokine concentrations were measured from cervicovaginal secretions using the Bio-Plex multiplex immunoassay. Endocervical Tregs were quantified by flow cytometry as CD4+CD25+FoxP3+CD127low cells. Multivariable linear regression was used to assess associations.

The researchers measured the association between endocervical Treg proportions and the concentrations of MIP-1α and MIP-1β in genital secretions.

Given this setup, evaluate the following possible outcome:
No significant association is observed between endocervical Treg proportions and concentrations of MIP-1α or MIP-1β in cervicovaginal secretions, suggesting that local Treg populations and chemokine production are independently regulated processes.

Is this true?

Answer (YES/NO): NO